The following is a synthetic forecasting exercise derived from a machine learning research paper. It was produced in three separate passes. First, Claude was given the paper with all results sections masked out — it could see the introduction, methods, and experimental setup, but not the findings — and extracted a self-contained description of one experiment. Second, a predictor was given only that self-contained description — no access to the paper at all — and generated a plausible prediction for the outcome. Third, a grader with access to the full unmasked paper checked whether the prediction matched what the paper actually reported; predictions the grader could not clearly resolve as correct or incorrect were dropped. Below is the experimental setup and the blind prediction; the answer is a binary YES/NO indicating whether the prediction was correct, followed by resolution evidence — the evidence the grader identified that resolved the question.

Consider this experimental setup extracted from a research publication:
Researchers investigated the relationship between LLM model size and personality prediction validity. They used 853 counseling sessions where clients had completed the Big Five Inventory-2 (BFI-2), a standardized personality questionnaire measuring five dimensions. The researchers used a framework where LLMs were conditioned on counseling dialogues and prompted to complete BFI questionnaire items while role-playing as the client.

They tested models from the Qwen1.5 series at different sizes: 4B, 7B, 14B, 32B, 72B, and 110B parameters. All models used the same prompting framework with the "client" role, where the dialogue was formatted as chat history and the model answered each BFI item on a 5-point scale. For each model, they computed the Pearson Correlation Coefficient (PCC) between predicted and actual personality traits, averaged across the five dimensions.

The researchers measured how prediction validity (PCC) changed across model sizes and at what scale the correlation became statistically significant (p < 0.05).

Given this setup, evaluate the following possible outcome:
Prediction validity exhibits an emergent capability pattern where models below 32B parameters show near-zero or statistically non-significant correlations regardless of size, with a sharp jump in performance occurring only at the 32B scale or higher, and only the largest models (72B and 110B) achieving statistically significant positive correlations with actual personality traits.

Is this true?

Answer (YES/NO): NO